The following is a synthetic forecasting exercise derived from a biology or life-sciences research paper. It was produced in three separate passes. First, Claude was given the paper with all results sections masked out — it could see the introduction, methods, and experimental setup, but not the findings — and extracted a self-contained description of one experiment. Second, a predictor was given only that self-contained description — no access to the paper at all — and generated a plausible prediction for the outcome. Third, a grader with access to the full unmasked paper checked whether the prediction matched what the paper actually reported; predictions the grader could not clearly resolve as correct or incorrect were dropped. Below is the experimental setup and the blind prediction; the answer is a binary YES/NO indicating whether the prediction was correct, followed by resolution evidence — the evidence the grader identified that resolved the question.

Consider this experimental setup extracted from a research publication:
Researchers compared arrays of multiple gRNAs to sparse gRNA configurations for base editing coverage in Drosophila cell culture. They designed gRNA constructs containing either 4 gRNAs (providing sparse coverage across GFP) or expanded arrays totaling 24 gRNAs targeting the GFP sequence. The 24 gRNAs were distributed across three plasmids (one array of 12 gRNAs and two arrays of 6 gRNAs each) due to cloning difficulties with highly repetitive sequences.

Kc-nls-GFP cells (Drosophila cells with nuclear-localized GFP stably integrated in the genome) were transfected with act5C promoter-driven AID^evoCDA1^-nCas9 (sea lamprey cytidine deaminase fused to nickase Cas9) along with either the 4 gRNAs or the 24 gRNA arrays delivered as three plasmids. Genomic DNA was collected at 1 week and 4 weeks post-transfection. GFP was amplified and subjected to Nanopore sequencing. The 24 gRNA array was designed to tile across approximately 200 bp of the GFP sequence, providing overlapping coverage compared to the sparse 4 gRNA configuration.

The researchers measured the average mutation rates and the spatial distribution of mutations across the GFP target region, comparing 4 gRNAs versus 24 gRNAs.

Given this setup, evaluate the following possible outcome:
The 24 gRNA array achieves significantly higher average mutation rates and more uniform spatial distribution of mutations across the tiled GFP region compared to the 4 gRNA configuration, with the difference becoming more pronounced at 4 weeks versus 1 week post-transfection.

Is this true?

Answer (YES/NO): NO